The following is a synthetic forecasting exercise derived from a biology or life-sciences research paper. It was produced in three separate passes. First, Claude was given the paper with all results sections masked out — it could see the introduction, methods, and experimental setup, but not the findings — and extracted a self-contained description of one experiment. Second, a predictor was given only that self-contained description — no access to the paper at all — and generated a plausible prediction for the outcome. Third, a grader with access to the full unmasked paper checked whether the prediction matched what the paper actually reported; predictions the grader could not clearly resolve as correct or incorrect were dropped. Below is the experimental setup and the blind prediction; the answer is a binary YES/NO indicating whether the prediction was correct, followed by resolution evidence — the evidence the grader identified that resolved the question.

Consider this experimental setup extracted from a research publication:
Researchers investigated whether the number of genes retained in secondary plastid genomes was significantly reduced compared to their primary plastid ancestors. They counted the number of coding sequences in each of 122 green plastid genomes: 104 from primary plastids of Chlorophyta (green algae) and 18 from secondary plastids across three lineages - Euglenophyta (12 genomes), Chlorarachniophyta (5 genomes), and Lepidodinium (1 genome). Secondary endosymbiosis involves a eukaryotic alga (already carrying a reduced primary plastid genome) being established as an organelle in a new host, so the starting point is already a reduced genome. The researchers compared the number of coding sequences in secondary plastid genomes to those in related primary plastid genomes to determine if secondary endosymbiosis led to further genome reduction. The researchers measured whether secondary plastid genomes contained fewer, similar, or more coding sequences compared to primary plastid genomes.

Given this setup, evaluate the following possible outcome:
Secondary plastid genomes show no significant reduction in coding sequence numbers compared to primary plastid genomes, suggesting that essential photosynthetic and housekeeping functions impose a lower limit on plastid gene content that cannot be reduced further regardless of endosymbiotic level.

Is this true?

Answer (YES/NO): YES